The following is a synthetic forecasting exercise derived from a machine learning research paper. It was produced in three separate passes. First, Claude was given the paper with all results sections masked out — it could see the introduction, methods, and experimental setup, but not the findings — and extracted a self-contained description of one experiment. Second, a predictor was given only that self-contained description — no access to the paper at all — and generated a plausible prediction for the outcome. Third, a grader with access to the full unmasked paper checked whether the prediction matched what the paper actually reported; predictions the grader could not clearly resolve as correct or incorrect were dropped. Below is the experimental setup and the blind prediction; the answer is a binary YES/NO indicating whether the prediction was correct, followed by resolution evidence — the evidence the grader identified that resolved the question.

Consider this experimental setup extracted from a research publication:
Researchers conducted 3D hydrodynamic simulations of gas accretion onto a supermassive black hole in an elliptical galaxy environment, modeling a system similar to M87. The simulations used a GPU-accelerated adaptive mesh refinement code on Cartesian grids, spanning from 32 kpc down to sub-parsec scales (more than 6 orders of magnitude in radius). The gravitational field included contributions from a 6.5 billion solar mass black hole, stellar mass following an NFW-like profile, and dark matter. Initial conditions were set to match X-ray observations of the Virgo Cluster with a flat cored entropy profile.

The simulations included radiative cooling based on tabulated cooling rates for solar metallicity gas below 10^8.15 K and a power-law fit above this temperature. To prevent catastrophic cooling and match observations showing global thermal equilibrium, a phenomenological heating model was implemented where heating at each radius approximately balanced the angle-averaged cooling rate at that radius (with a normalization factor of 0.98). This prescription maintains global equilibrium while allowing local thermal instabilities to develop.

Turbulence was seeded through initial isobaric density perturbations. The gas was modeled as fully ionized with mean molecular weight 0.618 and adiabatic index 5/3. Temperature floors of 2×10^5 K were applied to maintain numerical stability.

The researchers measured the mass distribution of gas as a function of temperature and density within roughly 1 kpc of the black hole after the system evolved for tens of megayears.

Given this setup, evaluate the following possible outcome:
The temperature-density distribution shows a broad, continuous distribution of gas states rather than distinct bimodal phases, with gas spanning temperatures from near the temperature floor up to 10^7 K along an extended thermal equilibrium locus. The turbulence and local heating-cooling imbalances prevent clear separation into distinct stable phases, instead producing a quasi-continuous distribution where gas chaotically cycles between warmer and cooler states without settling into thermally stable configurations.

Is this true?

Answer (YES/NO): NO